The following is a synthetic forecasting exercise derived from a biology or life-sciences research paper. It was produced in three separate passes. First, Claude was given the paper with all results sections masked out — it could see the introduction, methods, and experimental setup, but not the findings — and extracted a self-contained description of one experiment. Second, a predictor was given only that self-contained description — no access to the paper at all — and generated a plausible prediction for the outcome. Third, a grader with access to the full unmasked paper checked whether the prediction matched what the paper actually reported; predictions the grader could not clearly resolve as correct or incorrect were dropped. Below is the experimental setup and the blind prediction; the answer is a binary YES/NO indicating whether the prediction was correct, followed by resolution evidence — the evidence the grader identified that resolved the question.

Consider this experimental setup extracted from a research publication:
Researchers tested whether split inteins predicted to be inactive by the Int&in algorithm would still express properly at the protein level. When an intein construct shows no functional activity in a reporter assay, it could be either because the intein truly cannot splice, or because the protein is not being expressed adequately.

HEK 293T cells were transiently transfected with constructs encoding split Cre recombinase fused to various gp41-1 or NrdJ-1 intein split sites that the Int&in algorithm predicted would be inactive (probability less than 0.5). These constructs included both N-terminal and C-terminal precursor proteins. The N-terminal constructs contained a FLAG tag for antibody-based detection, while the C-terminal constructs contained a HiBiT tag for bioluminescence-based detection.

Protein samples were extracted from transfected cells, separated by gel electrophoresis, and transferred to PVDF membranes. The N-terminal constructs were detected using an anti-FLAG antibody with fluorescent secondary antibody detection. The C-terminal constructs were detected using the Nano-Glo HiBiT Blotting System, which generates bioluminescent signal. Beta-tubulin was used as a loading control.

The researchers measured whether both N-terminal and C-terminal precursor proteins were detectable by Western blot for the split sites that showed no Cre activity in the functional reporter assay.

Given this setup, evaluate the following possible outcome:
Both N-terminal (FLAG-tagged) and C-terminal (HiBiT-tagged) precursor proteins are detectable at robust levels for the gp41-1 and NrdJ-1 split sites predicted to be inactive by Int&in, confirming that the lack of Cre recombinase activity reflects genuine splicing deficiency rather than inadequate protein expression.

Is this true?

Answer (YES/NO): YES